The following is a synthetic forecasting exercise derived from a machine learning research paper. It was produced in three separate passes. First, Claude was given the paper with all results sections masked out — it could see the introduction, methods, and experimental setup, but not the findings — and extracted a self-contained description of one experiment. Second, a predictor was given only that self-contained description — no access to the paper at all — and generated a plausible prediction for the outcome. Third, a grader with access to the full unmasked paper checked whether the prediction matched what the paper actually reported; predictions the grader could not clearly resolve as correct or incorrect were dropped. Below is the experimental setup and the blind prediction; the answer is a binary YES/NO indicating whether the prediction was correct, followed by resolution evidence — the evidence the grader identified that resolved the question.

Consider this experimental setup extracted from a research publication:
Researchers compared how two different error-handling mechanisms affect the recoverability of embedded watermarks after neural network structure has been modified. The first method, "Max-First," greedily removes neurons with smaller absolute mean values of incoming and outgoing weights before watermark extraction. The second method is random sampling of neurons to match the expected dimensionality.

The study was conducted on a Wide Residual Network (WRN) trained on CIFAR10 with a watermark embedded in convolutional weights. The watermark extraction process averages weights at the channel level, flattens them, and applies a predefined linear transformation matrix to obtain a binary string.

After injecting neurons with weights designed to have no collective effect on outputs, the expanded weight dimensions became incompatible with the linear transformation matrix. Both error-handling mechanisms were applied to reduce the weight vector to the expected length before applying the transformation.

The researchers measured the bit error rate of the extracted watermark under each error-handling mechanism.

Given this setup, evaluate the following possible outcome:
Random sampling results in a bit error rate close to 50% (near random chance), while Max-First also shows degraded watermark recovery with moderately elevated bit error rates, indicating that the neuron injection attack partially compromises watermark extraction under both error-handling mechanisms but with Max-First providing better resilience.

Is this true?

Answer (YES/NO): NO